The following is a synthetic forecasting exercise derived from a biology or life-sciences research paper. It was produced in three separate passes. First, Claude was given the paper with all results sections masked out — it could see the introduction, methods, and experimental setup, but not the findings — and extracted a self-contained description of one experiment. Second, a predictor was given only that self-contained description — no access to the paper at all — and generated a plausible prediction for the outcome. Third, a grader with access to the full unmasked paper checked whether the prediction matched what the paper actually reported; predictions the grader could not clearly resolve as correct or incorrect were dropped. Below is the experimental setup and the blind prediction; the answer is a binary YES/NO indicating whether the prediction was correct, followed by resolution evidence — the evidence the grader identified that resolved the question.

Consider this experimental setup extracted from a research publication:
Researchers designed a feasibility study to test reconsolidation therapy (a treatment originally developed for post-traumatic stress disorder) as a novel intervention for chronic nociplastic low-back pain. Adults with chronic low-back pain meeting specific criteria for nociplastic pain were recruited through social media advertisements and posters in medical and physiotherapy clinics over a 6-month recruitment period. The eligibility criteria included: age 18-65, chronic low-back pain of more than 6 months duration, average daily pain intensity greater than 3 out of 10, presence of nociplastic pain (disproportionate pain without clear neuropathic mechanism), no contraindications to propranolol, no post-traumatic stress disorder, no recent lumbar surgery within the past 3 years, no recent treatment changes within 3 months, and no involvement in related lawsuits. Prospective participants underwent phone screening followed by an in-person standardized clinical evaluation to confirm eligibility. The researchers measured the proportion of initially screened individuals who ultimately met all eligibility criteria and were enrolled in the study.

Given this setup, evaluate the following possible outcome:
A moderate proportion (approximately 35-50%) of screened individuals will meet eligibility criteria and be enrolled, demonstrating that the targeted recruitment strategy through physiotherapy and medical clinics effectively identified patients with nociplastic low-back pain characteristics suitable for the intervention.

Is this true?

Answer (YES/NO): YES